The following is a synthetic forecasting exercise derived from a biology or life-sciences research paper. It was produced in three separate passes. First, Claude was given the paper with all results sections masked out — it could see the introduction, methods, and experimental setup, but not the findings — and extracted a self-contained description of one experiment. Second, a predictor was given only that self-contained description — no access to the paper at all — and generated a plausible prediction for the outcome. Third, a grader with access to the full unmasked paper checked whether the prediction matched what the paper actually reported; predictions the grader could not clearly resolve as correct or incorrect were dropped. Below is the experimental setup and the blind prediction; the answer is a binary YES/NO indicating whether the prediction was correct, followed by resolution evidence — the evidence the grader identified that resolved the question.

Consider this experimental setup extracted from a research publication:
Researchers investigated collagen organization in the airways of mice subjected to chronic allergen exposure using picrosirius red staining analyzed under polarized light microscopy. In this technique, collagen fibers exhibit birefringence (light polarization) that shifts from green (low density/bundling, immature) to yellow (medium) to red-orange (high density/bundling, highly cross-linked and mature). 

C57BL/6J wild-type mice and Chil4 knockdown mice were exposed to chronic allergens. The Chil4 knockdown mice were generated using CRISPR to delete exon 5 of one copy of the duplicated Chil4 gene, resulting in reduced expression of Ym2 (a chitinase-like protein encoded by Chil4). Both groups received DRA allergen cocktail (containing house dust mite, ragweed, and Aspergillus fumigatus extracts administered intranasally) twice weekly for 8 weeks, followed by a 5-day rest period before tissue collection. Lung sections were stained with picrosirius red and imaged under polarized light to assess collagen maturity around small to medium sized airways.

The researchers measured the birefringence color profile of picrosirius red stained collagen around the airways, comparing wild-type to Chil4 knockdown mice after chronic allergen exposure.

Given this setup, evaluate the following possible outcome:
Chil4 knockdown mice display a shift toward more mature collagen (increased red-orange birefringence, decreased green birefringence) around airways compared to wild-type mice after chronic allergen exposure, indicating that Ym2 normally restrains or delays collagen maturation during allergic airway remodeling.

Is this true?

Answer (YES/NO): NO